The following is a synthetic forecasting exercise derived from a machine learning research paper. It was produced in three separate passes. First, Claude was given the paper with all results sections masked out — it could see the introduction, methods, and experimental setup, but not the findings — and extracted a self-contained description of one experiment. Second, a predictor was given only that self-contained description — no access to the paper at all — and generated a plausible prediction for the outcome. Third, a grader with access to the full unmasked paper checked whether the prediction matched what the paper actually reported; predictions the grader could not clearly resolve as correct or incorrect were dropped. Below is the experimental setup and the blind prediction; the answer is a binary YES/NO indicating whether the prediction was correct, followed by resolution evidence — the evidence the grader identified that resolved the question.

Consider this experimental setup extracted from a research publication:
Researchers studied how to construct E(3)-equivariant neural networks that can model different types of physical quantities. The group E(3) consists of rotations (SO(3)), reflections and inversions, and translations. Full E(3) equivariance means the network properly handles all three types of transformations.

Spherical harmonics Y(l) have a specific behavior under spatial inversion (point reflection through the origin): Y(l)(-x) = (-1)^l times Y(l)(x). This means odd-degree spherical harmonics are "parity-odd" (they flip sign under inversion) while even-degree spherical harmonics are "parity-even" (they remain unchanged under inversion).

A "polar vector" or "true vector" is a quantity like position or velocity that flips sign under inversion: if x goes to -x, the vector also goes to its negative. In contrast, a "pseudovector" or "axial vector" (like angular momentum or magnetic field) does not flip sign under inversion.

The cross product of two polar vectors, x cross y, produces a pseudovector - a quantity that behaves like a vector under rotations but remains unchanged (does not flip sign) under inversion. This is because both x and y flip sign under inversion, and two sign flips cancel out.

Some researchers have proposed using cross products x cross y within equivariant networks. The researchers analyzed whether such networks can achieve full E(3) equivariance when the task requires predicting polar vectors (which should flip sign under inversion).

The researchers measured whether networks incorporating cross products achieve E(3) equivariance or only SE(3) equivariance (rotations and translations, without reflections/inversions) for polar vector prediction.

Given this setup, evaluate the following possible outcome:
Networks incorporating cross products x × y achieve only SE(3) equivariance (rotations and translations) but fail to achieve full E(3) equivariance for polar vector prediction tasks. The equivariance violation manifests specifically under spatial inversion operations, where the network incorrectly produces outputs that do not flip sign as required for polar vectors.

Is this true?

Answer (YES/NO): YES